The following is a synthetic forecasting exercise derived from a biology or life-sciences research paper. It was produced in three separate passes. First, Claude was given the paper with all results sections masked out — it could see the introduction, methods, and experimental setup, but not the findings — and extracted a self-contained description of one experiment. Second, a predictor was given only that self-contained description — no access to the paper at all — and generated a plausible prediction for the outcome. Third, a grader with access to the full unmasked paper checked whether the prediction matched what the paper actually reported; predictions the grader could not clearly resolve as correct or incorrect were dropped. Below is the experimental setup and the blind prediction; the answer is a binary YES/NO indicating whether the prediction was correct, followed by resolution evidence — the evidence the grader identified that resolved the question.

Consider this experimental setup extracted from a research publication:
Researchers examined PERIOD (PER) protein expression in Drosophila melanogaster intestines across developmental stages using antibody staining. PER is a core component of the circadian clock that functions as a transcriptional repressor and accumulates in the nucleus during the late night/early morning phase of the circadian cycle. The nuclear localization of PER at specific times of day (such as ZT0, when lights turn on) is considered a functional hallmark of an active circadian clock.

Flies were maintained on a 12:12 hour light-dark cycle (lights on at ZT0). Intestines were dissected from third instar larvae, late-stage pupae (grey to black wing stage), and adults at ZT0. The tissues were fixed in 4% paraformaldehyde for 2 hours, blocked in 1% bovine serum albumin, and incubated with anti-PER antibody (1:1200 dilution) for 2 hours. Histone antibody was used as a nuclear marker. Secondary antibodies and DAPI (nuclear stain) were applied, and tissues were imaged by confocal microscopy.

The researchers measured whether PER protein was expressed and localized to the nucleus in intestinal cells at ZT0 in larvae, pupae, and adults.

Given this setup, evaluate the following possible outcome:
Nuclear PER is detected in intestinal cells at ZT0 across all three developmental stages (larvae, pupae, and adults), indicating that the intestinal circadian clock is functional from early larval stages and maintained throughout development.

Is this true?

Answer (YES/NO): NO